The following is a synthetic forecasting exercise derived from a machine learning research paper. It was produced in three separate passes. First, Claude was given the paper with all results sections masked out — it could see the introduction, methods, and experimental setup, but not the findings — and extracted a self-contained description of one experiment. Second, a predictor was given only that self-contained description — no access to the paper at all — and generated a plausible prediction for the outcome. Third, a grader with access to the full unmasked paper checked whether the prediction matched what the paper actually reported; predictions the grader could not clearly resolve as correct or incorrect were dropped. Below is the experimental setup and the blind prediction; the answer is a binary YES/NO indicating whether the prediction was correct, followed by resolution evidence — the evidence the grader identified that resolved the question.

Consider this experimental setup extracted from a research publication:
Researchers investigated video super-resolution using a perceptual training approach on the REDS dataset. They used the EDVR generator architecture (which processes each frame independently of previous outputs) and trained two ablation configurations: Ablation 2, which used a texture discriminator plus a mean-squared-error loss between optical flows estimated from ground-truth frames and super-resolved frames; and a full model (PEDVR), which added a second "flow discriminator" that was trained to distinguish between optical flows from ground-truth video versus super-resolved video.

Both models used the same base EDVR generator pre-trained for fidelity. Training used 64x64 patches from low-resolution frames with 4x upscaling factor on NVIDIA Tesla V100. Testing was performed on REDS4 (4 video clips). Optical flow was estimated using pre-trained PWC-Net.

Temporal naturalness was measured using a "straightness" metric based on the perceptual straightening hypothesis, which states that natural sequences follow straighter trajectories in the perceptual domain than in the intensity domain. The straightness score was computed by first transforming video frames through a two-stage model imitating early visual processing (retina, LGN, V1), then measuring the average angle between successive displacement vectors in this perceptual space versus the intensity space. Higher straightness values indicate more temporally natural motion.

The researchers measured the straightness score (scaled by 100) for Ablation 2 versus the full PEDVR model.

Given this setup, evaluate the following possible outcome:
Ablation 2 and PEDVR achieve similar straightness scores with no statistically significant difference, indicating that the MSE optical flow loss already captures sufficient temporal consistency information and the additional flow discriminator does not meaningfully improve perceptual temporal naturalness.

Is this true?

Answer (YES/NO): NO